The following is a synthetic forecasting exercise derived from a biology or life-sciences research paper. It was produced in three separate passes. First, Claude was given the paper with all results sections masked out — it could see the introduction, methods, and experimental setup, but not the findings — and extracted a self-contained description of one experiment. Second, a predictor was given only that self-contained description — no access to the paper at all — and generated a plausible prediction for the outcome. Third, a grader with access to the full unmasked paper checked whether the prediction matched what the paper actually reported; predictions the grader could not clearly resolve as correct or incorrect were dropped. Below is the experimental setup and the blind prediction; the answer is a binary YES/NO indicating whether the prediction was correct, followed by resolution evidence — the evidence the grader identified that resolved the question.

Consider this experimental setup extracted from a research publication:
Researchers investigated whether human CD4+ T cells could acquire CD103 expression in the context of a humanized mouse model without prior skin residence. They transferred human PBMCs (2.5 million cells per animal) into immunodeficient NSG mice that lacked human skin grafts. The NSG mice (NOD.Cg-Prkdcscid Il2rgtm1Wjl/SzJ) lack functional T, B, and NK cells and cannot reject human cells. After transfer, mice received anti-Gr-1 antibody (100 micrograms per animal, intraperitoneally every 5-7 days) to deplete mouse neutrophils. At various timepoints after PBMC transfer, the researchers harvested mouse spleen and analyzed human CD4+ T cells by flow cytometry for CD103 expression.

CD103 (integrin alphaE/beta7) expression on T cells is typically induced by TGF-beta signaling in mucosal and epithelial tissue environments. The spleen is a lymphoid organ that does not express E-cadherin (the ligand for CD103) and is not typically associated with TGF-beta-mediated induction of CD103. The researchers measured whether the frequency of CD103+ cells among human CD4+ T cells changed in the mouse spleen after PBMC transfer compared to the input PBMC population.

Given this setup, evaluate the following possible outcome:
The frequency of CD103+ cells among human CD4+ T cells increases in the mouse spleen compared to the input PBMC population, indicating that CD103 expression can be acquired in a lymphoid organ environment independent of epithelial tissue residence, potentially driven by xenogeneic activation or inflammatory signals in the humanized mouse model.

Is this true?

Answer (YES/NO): NO